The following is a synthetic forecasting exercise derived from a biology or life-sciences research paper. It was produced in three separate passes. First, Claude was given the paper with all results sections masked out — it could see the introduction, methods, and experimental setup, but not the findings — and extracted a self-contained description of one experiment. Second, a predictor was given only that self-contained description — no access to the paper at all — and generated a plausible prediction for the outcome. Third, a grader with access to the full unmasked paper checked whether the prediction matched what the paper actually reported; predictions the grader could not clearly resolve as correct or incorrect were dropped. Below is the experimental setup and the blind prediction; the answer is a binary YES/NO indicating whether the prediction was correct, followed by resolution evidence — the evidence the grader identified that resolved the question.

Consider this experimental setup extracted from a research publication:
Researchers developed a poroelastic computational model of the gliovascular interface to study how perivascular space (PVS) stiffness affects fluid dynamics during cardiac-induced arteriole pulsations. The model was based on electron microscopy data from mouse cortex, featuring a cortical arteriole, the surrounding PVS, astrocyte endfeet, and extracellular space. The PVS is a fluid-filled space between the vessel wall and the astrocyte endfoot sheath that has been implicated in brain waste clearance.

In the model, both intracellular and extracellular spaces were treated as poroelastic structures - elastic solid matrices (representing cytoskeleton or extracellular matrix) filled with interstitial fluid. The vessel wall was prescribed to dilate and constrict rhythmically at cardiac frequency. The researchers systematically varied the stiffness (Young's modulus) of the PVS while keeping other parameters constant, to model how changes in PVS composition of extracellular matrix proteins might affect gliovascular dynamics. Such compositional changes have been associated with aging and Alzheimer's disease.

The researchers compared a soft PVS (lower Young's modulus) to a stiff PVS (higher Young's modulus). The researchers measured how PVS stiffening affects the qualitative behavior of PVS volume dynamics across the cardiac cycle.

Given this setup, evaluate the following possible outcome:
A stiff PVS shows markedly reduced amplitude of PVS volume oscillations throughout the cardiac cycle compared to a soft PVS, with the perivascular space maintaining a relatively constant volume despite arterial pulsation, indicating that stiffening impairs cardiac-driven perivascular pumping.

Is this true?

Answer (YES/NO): NO